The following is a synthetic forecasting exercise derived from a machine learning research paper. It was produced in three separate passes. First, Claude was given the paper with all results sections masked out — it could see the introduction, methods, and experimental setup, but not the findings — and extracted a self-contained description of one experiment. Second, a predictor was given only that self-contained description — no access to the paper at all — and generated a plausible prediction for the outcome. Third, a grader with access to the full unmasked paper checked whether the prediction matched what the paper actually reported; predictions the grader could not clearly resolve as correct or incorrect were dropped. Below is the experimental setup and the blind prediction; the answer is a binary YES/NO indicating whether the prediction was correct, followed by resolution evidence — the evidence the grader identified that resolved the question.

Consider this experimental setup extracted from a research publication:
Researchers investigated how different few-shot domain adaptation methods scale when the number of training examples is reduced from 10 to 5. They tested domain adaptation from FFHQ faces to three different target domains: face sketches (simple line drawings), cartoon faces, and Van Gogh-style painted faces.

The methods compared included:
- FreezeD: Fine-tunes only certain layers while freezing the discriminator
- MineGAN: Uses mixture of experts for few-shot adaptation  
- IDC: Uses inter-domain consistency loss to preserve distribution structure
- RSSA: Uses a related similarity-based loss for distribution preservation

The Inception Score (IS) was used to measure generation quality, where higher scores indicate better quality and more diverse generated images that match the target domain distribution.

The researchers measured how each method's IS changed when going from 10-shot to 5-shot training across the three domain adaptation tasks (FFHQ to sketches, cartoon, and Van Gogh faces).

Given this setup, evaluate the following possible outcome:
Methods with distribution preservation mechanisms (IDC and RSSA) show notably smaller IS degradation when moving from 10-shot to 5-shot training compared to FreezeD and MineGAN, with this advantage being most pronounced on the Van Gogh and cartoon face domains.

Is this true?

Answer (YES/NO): NO